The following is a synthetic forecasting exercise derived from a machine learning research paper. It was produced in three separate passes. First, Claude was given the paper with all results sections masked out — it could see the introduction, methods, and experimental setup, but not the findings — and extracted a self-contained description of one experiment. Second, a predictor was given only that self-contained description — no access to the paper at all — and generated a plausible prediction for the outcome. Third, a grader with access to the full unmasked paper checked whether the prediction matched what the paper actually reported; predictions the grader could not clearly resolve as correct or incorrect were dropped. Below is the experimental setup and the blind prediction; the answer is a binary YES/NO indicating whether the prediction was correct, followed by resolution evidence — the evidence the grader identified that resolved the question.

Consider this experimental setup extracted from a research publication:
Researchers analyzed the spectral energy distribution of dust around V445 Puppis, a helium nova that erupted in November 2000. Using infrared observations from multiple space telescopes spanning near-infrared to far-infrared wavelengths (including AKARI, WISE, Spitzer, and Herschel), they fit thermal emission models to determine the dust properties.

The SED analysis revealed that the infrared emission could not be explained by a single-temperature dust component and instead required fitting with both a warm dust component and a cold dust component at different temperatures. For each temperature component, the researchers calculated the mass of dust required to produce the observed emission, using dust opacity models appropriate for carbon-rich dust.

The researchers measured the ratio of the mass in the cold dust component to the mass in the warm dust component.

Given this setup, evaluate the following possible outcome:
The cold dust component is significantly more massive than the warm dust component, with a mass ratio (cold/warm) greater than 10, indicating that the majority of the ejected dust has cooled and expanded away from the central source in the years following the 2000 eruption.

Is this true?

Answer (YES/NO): YES